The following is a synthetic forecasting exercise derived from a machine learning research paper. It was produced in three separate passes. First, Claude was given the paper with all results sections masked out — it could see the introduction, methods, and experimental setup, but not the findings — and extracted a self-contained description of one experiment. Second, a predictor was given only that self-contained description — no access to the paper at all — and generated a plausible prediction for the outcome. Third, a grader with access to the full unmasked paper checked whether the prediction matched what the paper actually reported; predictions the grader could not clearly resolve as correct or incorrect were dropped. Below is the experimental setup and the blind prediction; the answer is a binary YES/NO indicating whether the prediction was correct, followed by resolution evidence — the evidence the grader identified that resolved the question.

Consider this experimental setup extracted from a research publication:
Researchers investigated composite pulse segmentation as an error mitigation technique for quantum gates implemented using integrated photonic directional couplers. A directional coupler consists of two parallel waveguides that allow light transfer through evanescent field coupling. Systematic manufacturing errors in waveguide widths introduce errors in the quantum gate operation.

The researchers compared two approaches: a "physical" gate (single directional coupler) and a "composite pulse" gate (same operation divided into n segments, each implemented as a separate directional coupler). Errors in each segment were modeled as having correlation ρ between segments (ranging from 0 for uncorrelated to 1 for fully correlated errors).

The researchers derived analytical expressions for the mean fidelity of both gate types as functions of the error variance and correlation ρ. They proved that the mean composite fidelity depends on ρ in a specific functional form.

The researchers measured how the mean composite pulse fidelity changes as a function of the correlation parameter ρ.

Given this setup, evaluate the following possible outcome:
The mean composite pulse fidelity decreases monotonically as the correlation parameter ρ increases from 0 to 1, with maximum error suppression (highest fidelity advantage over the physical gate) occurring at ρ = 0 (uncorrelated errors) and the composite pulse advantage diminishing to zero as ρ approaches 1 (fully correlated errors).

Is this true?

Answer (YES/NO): NO